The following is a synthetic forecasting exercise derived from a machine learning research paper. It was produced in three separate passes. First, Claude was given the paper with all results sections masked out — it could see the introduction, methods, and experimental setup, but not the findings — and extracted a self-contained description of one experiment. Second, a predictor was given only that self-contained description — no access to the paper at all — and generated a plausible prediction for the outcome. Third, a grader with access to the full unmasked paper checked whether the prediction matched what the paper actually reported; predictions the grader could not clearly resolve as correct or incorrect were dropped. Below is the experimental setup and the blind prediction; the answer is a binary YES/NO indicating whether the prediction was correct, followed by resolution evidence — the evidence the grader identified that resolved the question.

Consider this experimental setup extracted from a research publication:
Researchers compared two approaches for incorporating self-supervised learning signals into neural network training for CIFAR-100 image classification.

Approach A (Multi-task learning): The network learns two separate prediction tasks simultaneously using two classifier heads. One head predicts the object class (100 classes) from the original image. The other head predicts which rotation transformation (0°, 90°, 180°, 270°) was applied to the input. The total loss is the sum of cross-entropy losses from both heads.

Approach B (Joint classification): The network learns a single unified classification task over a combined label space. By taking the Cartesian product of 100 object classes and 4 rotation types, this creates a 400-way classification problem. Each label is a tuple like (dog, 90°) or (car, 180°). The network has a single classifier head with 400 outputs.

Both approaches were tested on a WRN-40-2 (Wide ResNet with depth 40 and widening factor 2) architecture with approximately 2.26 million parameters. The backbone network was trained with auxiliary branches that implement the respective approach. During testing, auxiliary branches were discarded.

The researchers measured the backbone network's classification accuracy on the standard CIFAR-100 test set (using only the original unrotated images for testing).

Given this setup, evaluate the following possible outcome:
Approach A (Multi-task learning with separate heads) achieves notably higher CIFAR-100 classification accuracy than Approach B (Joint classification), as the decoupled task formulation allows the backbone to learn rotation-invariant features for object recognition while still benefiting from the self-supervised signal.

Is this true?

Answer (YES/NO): NO